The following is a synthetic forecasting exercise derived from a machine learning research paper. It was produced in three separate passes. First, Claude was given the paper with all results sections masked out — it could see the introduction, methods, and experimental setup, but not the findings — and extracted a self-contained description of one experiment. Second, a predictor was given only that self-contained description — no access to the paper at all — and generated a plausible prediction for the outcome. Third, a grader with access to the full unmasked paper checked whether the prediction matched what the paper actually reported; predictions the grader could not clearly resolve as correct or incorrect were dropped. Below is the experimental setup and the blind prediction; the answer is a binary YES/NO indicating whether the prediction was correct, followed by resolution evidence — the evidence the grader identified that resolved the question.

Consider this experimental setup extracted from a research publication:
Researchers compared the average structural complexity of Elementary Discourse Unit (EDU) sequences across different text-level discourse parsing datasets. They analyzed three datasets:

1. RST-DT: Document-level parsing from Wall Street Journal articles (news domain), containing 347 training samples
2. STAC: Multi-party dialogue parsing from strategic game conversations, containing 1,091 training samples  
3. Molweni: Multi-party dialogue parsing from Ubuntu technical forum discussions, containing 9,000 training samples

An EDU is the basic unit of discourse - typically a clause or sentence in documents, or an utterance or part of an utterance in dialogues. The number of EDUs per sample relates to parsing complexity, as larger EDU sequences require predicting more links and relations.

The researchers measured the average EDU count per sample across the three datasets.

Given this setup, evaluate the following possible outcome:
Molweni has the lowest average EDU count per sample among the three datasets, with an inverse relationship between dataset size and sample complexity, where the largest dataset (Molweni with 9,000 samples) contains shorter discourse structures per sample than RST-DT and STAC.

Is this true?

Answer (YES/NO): YES